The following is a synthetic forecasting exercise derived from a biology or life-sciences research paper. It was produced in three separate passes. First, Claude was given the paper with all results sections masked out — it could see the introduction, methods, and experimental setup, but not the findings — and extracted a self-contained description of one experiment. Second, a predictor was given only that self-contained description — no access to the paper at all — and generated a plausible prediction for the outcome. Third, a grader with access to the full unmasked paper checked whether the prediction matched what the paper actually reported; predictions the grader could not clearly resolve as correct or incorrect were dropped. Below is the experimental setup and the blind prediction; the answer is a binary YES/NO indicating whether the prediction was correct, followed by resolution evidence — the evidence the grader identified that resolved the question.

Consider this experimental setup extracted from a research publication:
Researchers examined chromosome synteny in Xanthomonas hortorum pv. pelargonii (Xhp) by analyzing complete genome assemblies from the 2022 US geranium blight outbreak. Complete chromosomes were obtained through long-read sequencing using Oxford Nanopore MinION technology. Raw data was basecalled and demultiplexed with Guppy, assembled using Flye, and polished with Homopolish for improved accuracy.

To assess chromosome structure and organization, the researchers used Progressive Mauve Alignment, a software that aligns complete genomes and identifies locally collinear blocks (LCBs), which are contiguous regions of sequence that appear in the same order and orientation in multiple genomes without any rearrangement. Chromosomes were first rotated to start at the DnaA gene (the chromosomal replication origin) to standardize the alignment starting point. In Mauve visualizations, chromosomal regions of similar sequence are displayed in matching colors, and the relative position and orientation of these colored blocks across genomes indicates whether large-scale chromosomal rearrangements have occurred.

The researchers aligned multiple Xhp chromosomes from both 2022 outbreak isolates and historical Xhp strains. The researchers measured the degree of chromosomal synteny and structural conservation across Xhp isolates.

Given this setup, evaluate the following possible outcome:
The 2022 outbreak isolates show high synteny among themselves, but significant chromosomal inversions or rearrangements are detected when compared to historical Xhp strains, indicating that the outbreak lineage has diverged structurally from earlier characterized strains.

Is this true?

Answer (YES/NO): NO